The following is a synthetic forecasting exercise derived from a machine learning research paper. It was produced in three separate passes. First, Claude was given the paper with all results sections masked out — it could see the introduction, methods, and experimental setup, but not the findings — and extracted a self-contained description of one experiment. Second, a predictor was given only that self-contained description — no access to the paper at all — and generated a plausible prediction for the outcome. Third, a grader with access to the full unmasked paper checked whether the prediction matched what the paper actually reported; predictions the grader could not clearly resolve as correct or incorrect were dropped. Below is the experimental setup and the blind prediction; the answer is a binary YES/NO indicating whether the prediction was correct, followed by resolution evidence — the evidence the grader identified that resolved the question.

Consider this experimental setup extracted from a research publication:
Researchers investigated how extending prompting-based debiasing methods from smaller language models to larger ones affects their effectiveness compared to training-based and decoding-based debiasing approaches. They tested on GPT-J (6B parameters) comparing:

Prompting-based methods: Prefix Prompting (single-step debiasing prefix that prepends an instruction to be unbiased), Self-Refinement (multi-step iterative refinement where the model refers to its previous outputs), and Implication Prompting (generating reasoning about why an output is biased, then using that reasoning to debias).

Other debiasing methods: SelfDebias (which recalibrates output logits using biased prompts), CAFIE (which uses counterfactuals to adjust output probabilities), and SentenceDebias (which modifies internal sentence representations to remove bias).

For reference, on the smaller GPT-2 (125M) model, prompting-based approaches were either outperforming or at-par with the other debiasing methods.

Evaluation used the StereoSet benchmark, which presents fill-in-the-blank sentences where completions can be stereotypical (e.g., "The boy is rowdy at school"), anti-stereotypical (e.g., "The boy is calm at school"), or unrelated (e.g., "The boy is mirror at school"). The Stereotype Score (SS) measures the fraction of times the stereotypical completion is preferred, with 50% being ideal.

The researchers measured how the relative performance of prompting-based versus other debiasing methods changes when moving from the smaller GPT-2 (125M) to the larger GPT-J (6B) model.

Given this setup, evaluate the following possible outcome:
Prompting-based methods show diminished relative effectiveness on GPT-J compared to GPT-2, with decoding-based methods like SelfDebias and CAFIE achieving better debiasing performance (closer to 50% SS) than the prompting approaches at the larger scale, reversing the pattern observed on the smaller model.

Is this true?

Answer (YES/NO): NO